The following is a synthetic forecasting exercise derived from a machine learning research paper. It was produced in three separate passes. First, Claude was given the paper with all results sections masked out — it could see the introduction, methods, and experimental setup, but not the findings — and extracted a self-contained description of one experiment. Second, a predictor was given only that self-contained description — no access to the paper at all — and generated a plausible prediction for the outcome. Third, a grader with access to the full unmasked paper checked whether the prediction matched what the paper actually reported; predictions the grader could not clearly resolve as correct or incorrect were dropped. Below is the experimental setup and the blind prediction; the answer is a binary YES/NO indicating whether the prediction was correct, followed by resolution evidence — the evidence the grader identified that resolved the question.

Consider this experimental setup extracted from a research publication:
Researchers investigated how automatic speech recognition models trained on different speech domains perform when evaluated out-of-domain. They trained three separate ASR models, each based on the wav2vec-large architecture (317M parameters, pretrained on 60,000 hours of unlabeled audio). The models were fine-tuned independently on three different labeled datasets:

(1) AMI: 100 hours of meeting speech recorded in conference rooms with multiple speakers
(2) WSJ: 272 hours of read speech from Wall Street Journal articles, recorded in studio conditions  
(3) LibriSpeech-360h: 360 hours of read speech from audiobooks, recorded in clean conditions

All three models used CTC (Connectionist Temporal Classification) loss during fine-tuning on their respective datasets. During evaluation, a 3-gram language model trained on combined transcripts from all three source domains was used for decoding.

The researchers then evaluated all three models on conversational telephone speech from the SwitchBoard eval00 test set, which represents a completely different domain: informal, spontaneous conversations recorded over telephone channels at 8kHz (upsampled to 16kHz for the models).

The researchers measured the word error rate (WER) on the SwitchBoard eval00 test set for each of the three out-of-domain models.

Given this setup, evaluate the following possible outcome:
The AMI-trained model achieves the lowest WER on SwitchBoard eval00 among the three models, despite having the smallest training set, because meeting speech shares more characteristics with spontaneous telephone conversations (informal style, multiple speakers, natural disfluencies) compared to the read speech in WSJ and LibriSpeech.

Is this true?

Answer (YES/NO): NO